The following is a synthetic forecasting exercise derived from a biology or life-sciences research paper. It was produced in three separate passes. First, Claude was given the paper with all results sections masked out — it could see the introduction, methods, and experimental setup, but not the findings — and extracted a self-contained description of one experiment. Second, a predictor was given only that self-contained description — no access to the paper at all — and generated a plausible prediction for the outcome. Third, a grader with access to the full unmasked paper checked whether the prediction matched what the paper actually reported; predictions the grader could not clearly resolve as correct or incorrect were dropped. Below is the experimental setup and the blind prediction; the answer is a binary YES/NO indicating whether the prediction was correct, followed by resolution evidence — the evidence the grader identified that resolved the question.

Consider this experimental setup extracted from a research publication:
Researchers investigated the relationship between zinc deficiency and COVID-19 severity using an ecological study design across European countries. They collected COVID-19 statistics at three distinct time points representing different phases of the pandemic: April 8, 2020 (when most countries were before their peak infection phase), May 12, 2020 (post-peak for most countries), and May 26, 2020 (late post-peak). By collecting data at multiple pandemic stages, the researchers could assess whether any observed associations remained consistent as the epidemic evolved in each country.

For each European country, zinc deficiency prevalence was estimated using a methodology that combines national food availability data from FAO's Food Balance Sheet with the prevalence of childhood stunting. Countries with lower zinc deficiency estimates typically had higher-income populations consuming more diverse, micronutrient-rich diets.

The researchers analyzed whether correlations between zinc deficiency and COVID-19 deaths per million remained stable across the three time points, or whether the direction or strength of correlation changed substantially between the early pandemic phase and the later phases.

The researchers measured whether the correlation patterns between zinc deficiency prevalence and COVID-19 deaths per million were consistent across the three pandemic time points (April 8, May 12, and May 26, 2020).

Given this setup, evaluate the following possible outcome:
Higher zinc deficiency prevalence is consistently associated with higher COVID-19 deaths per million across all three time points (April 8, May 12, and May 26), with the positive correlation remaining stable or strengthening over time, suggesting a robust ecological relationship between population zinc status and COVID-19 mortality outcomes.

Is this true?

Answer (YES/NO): NO